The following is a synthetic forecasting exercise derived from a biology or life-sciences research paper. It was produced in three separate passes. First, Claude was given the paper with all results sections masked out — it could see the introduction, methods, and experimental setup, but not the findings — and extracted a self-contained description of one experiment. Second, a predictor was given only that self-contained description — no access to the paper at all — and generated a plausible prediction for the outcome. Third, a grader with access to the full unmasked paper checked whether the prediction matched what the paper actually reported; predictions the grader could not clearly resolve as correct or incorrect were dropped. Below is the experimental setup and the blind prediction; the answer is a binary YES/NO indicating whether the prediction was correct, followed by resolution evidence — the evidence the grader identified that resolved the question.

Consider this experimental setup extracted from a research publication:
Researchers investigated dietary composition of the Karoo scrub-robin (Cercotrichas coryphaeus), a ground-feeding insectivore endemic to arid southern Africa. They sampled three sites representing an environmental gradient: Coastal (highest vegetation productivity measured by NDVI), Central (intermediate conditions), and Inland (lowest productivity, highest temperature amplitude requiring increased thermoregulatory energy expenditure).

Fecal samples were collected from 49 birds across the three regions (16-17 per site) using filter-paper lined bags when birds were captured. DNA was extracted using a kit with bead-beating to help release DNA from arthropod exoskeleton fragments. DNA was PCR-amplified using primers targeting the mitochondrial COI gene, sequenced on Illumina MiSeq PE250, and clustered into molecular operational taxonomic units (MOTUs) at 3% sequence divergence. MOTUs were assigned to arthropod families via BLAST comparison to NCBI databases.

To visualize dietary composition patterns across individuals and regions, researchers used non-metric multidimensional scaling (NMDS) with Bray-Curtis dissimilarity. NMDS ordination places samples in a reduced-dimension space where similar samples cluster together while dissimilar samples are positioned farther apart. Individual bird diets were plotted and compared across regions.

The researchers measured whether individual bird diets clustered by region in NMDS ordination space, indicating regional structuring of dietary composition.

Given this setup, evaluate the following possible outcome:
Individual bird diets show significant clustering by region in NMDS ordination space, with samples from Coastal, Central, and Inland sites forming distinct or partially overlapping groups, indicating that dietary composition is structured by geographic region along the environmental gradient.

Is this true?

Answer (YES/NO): NO